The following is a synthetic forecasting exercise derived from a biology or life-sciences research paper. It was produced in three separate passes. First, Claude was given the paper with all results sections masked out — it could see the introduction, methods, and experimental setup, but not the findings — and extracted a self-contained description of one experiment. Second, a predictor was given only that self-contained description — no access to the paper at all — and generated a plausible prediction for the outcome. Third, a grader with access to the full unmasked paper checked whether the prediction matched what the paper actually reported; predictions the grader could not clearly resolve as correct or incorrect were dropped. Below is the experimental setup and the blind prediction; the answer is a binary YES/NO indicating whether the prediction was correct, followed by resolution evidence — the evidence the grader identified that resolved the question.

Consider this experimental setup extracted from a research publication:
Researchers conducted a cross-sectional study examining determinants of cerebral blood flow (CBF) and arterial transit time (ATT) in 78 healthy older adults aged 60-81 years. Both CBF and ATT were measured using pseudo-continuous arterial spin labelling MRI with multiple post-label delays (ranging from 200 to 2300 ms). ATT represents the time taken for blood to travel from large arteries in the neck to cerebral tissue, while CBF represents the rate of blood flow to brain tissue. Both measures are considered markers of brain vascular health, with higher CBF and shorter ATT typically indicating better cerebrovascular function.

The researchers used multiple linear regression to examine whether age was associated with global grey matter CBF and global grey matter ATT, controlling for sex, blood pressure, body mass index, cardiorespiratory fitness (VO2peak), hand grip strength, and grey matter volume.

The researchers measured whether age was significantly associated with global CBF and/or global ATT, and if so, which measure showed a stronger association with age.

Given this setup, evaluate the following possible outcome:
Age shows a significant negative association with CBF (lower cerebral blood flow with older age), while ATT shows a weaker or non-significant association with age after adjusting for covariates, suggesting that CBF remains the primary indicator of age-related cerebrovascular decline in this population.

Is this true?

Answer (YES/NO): NO